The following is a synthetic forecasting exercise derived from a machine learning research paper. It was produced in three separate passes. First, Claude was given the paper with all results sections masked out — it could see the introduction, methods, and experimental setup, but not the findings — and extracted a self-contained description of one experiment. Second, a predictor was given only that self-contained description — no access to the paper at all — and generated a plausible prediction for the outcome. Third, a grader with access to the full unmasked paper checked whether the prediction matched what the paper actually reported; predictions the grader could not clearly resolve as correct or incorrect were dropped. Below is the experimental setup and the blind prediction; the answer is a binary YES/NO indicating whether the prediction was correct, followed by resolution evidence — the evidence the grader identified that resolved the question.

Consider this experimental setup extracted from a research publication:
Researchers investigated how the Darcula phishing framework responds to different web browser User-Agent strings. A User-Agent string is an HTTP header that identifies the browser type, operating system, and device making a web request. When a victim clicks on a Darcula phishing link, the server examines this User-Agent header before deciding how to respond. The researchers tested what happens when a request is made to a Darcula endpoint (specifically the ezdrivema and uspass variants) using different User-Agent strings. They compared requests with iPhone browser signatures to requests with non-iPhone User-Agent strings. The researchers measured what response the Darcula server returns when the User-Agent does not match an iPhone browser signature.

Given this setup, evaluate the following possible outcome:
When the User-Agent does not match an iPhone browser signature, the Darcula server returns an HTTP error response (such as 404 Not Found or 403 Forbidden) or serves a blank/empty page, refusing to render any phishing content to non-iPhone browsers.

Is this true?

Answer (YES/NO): YES